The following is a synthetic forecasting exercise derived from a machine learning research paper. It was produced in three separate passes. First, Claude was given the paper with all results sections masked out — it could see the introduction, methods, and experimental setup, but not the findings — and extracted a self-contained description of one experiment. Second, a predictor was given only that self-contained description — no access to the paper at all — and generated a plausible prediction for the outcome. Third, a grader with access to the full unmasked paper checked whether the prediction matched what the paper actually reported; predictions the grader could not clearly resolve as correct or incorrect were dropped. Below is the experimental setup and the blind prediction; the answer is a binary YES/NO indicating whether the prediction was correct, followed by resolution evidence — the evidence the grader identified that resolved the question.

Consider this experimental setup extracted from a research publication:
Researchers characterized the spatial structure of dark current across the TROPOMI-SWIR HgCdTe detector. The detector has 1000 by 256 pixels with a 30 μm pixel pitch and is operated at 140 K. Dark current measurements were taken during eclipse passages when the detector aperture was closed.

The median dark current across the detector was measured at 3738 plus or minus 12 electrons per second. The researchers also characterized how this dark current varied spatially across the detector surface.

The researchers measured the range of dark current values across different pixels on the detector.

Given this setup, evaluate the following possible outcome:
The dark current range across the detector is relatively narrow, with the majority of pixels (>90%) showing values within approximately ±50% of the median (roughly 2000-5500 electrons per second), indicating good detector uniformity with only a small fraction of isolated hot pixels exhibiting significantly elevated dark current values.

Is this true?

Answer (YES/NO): NO